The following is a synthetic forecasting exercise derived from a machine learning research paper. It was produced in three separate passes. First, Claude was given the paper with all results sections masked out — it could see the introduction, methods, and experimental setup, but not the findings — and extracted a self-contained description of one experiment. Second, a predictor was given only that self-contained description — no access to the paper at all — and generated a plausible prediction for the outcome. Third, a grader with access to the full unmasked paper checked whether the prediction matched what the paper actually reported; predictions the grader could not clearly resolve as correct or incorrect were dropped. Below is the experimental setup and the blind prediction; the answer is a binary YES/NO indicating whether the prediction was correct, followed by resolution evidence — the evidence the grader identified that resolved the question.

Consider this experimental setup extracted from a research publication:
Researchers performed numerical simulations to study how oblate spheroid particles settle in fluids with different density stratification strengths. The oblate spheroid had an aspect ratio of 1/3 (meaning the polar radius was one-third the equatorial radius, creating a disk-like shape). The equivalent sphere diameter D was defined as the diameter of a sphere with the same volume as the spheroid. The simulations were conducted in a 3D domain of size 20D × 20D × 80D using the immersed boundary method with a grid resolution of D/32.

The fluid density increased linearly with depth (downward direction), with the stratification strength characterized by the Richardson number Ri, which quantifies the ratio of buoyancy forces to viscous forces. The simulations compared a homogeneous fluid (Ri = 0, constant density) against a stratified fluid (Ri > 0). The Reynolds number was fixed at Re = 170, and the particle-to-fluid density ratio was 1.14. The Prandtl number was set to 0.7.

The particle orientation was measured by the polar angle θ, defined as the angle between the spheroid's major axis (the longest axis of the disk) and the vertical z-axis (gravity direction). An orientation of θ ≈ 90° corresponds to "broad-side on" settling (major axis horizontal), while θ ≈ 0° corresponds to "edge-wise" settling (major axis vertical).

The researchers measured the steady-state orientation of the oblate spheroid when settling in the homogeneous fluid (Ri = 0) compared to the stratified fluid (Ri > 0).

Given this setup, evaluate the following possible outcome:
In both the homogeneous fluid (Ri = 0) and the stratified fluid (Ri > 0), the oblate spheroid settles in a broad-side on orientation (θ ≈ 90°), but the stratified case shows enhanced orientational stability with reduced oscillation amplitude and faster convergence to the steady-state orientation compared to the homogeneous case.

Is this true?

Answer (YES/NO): NO